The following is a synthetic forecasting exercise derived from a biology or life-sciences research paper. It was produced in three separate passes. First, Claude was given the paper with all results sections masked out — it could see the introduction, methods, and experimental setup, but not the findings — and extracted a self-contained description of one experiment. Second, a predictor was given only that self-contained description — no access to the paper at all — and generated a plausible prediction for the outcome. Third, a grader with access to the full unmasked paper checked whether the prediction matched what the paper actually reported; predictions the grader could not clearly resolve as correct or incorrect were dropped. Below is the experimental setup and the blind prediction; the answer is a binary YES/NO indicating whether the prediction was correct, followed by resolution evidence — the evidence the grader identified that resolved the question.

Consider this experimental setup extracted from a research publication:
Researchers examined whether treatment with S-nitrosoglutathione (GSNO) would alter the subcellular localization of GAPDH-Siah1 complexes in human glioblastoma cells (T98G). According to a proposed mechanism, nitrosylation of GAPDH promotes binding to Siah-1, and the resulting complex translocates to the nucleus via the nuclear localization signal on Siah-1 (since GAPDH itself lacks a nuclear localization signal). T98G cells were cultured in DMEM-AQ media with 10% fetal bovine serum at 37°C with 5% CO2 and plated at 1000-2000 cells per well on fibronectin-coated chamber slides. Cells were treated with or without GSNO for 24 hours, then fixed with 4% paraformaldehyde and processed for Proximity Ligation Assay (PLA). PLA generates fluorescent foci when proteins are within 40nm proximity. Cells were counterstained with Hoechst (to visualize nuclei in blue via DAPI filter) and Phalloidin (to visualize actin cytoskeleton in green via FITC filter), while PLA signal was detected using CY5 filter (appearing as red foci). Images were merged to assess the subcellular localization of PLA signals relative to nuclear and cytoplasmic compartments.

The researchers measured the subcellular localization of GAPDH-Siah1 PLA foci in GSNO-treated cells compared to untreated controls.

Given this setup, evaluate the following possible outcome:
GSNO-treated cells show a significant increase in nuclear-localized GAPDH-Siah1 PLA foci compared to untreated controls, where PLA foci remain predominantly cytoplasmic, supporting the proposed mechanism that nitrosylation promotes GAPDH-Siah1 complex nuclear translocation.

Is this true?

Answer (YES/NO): NO